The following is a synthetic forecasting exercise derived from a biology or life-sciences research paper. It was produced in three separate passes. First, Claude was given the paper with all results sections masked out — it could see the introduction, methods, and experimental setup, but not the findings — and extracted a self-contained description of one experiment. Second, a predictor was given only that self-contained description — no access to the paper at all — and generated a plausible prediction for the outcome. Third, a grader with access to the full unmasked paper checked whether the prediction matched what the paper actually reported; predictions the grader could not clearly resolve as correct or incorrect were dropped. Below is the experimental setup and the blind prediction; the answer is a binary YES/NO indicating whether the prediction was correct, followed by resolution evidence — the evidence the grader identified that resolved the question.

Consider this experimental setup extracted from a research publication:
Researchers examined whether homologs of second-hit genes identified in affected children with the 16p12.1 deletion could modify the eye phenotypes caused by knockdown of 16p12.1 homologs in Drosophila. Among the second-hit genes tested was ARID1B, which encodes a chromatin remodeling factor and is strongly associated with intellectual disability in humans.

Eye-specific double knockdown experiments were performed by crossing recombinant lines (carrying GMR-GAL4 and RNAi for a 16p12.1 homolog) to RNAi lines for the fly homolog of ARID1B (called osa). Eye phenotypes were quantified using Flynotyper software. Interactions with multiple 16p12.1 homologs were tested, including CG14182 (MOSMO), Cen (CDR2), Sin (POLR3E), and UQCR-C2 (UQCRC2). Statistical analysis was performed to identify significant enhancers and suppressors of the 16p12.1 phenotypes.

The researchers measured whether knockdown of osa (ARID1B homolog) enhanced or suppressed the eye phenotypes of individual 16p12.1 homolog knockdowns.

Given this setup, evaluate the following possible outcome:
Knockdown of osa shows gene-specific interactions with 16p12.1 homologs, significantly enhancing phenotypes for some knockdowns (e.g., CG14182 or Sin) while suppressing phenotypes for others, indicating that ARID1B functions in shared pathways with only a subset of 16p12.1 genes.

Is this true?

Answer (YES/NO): NO